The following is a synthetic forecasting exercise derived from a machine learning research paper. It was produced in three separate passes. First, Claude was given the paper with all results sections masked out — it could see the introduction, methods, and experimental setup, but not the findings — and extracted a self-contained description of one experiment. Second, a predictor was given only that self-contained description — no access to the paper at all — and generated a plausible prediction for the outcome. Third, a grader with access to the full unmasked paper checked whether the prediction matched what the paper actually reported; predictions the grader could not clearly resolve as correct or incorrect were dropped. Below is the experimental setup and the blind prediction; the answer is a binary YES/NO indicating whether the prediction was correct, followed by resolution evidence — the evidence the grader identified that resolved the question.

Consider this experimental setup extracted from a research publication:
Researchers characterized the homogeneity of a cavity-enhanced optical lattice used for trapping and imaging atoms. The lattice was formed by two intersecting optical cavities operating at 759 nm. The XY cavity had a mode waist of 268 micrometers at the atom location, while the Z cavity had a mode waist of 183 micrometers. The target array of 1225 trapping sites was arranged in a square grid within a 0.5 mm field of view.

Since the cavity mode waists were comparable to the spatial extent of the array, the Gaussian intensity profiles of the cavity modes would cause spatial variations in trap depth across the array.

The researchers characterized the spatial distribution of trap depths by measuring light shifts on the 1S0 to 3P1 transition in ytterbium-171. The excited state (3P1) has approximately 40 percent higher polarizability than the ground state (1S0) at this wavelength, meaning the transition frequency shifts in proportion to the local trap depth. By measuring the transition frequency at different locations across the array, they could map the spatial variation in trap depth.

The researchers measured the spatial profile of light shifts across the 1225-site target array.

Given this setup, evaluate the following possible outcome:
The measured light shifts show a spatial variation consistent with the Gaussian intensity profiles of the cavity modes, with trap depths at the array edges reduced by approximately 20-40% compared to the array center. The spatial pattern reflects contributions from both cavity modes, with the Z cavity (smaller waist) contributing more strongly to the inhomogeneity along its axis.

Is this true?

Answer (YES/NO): NO